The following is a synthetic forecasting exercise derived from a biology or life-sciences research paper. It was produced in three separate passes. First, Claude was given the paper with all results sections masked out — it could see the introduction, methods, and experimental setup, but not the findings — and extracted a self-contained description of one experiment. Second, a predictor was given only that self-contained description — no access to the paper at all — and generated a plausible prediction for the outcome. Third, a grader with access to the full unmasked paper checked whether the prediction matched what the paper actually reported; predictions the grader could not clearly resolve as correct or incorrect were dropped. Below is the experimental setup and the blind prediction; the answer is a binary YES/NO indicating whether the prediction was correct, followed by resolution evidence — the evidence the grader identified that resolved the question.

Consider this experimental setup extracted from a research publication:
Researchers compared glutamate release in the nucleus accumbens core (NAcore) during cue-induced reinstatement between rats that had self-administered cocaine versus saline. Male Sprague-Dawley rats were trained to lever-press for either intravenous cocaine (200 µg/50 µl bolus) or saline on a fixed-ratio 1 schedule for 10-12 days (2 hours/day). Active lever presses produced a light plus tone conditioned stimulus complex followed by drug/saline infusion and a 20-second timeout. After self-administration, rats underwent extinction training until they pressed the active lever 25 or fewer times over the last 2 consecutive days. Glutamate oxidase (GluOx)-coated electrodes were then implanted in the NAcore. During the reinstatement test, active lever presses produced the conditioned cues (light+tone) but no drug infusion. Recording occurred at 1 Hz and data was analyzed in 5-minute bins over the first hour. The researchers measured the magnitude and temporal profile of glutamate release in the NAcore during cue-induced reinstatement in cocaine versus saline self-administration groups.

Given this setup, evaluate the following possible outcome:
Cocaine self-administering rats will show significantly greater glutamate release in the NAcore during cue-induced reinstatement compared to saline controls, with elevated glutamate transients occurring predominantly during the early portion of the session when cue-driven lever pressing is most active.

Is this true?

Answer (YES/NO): NO